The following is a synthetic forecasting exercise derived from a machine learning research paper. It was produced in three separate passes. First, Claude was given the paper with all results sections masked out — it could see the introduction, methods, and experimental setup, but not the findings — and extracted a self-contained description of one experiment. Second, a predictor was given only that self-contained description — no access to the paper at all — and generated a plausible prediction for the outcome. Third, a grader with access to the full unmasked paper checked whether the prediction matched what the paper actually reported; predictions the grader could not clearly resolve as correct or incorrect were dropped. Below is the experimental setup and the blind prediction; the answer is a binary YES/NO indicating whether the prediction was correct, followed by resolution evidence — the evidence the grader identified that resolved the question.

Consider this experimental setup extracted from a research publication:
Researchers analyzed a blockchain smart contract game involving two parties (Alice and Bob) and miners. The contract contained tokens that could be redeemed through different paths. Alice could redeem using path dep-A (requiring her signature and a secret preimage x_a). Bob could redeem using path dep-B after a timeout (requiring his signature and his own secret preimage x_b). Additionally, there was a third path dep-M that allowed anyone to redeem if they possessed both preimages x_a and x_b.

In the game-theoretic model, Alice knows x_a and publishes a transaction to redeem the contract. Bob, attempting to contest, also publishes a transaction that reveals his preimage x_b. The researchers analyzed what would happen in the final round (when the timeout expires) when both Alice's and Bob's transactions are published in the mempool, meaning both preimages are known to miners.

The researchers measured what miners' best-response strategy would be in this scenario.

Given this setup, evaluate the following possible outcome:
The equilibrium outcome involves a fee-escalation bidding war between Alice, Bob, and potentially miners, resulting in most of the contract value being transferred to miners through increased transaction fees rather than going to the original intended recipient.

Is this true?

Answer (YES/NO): NO